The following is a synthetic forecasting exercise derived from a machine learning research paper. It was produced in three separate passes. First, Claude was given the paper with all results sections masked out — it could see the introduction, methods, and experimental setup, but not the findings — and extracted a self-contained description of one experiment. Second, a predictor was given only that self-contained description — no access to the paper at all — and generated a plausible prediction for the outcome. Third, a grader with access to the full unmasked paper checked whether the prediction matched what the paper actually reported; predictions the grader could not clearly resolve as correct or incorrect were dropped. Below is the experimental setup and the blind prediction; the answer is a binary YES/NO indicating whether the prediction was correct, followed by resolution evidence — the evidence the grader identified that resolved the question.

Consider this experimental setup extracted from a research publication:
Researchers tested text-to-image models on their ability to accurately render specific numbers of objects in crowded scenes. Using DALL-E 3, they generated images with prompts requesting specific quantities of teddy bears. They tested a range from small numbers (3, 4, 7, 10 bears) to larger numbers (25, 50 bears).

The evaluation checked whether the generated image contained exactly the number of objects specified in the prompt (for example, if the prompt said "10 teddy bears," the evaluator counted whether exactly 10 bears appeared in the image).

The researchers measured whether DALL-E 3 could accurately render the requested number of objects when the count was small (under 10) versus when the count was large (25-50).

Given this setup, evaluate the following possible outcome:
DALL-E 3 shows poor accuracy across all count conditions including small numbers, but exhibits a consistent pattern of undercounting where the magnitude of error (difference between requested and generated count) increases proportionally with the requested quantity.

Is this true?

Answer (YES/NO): NO